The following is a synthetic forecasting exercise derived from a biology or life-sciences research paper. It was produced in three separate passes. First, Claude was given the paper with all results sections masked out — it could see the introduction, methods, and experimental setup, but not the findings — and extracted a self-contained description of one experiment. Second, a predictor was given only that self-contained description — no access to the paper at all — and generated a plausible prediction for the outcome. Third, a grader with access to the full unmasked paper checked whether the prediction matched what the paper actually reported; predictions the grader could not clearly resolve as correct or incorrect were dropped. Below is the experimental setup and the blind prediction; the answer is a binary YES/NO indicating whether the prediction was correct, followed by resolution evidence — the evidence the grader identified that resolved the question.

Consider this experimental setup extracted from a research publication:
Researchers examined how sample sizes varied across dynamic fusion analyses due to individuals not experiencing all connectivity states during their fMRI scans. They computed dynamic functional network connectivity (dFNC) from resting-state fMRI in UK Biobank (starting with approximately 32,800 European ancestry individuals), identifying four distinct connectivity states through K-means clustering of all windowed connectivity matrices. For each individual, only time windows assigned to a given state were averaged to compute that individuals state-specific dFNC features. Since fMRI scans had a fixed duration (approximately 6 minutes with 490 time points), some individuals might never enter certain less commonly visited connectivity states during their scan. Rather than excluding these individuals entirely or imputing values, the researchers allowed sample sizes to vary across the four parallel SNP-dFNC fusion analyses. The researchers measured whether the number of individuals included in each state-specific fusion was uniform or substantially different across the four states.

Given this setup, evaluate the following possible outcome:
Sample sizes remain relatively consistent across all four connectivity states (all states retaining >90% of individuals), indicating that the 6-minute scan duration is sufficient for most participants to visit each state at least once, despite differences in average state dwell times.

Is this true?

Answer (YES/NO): NO